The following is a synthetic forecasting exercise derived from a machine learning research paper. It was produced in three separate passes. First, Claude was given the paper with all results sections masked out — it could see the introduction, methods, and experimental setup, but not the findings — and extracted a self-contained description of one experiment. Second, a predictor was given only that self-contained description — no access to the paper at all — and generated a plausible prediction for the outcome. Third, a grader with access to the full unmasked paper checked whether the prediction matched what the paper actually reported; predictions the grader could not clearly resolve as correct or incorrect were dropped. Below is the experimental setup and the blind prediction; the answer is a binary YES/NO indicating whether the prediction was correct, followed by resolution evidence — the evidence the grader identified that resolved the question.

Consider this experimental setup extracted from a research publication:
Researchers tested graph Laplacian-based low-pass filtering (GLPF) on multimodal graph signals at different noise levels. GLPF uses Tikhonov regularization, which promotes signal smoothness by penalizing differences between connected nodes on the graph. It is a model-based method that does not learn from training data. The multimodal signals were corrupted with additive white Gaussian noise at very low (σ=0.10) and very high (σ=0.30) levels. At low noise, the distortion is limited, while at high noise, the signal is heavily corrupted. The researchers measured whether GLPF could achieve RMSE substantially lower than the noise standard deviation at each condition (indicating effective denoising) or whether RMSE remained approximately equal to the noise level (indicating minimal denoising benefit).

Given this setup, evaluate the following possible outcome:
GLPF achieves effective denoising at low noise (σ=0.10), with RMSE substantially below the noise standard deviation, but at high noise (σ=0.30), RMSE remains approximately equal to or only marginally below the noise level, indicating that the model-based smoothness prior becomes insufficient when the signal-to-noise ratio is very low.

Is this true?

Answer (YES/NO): NO